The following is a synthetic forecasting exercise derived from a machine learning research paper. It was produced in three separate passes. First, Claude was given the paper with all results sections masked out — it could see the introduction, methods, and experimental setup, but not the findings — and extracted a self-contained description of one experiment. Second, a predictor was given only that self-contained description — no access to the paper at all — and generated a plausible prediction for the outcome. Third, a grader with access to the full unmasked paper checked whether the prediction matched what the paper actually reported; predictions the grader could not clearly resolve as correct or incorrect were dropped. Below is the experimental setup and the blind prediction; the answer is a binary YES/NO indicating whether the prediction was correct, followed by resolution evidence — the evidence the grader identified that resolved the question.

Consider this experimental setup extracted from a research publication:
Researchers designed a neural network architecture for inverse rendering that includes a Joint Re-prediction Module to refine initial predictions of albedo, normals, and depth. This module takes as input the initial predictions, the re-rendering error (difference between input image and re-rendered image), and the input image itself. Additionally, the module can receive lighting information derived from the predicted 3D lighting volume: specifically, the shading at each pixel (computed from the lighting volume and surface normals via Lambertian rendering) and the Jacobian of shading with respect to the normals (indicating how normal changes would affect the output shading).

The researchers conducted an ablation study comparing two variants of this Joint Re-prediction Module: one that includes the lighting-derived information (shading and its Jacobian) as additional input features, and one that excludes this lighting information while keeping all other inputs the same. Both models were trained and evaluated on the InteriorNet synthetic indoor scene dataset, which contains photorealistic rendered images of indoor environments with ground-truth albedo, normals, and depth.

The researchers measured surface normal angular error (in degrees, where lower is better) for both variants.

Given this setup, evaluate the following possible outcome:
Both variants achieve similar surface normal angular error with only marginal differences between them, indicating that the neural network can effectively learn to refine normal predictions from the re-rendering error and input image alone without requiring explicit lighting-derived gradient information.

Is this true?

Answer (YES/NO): NO